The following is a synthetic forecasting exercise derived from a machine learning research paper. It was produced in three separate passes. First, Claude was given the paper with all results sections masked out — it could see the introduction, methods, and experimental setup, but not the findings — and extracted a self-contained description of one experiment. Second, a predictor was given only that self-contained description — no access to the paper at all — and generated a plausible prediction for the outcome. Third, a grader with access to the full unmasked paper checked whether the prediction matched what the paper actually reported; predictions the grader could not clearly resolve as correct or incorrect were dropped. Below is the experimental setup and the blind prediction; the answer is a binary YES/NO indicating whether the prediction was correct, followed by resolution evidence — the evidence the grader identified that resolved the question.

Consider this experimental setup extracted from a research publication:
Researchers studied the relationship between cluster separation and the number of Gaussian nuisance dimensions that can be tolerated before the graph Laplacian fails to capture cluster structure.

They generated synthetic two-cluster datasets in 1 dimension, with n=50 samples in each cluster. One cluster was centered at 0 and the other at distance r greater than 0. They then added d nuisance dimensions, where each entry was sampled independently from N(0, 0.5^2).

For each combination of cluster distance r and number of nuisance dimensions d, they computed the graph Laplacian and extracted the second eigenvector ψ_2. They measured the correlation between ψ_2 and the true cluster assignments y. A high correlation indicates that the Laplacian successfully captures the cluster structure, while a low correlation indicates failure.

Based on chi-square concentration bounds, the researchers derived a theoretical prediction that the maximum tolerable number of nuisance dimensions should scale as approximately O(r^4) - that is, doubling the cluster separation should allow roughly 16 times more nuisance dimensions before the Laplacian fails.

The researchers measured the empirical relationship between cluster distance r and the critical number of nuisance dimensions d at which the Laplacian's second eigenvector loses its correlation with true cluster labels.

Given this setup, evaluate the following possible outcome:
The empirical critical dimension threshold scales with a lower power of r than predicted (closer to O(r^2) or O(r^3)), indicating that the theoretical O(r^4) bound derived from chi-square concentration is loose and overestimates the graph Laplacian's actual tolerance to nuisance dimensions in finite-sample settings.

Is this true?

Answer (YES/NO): NO